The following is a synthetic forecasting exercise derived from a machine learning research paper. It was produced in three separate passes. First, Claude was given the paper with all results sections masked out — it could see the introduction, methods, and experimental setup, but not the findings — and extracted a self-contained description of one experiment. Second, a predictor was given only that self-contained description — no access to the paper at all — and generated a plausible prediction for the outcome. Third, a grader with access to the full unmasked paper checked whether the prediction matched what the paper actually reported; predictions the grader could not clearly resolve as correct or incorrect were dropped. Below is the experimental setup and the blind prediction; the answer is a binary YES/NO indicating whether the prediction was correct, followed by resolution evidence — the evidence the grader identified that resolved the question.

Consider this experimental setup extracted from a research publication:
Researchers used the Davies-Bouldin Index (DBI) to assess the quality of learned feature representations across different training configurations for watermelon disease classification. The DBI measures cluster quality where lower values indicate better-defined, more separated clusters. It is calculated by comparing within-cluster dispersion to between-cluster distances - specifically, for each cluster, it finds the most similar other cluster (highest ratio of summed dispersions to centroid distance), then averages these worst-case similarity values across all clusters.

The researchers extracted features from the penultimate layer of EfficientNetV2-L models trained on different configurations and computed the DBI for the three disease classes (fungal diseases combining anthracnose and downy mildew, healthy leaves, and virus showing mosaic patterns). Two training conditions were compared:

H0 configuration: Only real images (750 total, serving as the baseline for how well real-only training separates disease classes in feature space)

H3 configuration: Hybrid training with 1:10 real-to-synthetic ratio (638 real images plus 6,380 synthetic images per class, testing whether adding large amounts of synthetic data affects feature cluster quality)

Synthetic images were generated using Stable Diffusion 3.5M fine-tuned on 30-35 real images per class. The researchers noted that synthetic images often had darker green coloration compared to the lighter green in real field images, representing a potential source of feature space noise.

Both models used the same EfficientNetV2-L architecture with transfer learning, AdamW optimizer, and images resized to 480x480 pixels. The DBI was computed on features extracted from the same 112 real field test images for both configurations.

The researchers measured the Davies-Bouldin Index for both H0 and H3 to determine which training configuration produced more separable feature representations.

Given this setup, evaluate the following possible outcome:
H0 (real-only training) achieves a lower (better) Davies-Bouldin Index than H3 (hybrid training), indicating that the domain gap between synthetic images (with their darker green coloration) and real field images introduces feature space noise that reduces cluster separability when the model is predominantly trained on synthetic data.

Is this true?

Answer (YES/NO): NO